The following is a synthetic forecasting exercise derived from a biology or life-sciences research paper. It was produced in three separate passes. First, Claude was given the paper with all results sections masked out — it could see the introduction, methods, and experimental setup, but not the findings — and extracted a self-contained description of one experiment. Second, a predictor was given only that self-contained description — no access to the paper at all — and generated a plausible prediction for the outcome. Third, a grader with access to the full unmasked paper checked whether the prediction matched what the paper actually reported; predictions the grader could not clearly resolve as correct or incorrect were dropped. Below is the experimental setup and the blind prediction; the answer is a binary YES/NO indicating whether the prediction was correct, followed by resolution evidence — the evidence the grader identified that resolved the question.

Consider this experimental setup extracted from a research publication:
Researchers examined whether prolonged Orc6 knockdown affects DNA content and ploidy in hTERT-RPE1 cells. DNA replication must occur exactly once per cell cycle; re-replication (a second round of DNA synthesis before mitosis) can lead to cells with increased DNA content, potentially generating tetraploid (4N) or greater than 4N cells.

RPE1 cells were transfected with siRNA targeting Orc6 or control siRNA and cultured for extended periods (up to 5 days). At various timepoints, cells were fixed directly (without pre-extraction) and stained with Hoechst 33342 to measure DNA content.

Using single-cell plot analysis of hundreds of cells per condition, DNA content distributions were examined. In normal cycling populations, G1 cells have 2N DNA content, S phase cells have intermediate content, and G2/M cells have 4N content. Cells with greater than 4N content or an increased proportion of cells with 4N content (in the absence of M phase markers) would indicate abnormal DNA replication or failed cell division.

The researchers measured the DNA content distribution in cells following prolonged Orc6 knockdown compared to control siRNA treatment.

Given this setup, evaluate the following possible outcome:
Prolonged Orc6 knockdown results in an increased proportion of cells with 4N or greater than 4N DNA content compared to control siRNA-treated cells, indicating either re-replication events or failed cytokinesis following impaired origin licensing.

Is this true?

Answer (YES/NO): NO